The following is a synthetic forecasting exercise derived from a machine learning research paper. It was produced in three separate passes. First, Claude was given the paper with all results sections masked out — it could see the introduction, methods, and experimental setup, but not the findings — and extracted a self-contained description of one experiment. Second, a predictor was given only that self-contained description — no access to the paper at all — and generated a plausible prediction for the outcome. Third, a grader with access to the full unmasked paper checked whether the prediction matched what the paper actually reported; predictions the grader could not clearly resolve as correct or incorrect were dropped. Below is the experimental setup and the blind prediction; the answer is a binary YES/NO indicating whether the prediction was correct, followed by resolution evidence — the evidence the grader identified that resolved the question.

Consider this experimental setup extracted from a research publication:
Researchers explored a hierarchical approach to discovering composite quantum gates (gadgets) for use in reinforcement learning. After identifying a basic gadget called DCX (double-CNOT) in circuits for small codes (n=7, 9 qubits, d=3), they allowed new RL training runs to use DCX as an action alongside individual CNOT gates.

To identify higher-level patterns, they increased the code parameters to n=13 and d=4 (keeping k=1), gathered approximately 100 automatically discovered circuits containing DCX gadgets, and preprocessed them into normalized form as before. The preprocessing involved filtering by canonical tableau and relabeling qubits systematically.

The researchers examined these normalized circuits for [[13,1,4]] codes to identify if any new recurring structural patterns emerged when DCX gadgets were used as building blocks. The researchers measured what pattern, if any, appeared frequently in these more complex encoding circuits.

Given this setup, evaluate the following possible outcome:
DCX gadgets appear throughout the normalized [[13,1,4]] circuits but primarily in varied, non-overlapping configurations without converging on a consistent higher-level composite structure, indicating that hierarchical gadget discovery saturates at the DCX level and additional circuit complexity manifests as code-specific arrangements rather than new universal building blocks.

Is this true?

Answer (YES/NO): NO